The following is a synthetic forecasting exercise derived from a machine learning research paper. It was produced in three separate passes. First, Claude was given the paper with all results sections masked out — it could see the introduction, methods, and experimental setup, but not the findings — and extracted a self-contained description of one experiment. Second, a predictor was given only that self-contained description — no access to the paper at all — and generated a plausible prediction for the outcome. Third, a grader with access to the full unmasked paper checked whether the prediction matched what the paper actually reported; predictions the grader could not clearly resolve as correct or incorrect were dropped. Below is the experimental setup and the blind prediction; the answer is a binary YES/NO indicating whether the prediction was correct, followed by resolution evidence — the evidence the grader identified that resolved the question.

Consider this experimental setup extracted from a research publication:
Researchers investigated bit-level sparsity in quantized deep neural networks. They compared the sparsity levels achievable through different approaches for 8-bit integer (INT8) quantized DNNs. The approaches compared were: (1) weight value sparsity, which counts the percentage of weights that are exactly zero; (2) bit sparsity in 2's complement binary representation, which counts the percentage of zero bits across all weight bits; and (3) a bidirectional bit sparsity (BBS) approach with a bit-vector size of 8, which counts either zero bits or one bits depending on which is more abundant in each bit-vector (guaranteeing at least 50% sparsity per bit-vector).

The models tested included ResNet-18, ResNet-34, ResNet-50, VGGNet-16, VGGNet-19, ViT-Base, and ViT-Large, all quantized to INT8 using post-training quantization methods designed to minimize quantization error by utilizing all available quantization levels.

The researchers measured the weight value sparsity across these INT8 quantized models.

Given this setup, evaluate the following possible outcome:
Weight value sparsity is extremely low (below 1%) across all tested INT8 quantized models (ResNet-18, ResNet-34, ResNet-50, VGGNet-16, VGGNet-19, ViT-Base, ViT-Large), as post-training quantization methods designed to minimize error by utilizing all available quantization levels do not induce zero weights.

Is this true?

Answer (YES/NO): NO